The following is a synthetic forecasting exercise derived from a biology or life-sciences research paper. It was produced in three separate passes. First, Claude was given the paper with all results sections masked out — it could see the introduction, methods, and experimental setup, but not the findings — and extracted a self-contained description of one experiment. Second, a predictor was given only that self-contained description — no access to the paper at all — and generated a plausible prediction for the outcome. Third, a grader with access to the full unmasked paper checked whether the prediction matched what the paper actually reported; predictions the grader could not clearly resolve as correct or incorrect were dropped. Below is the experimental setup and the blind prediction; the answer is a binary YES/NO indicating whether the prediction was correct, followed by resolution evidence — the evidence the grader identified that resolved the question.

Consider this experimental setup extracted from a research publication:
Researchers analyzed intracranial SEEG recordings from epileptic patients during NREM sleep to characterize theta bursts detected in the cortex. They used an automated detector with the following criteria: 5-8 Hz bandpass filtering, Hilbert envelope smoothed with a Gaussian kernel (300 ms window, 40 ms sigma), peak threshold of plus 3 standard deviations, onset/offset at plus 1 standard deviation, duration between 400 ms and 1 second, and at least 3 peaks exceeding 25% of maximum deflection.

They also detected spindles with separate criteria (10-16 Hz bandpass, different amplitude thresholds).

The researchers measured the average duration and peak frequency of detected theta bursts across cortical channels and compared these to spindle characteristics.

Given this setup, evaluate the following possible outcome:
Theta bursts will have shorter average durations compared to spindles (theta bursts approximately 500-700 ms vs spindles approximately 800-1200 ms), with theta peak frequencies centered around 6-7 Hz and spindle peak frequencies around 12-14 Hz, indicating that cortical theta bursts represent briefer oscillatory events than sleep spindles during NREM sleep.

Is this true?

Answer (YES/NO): YES